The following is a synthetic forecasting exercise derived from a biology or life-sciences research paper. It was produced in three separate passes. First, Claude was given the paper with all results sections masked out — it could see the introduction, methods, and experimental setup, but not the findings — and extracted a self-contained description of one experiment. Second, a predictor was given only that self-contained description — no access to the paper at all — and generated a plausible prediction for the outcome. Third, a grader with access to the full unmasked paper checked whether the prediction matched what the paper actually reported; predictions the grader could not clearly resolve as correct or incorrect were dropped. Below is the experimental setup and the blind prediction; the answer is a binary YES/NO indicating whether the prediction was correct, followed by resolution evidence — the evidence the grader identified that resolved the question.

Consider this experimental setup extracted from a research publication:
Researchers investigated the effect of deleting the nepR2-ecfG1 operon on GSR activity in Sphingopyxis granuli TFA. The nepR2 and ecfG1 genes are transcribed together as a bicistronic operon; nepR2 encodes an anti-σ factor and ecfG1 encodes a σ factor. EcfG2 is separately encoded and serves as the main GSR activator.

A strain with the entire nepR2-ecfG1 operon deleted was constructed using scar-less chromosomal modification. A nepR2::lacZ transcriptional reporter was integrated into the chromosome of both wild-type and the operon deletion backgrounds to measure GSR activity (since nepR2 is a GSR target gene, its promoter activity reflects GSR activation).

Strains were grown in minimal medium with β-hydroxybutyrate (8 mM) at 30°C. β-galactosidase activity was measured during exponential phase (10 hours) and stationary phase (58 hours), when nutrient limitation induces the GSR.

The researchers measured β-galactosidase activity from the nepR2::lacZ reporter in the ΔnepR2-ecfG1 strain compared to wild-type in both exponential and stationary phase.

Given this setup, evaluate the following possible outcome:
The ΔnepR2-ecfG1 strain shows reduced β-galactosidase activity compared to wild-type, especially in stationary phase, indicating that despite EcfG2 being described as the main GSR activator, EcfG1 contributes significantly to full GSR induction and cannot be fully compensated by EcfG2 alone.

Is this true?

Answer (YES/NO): NO